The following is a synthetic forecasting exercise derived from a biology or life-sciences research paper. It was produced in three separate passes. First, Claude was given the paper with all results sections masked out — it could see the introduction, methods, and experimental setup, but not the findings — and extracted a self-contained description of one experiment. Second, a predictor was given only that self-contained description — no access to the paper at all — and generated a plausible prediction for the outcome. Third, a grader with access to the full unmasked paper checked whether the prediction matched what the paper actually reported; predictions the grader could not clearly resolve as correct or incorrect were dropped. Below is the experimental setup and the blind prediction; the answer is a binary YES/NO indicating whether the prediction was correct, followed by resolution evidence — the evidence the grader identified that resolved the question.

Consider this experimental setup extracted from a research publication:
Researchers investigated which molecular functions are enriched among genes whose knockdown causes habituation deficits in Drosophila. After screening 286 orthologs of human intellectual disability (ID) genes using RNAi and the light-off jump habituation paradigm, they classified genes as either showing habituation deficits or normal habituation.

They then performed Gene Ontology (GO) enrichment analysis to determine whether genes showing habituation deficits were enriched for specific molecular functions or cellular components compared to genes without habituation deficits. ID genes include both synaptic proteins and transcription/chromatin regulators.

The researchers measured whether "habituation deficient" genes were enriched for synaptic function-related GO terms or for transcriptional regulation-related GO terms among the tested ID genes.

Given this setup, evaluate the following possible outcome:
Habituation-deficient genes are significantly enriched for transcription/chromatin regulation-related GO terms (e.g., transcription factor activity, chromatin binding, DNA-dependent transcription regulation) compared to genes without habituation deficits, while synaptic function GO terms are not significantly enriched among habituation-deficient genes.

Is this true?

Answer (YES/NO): NO